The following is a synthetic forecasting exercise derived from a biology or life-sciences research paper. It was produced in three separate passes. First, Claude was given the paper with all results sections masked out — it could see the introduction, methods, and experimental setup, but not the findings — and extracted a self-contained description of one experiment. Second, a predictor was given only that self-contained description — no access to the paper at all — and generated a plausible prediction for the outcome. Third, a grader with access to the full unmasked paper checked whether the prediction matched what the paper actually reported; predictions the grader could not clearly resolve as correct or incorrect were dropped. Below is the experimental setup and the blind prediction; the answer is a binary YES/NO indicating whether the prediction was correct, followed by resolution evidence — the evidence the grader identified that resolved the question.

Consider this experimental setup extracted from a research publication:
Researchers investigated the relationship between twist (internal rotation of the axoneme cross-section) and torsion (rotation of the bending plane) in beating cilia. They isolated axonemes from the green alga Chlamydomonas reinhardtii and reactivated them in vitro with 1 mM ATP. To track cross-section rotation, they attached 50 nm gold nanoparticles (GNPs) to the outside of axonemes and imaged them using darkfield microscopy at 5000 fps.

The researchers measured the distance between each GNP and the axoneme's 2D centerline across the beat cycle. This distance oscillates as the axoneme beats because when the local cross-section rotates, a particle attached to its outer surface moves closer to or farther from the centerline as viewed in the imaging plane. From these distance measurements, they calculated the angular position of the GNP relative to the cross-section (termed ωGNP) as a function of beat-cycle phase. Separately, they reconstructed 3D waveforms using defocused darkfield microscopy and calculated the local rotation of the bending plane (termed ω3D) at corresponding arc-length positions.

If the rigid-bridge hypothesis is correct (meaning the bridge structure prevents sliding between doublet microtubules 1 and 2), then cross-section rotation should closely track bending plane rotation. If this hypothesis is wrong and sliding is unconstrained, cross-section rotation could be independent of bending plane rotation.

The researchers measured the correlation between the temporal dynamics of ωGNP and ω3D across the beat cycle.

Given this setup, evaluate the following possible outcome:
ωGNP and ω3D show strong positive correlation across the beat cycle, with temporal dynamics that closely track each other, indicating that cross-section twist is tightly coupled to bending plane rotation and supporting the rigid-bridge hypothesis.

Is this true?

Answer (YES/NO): YES